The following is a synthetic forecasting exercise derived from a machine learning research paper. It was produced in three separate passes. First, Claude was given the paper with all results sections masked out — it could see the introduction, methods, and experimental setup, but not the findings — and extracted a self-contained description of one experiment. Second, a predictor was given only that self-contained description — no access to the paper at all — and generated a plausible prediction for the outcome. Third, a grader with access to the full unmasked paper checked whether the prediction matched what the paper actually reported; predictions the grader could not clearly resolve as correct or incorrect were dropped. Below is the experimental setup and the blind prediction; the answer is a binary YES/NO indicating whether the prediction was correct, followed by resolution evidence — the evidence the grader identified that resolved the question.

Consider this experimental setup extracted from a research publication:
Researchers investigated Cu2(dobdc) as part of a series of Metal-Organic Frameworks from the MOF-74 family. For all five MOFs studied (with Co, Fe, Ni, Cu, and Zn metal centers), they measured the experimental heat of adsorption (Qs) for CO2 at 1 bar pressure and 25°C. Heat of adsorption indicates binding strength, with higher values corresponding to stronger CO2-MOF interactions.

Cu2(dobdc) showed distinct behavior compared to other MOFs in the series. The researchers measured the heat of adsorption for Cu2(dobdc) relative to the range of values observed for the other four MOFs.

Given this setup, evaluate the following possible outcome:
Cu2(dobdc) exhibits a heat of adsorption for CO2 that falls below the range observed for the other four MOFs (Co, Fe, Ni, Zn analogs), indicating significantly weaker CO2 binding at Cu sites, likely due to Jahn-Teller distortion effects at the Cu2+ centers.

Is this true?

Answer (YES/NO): NO